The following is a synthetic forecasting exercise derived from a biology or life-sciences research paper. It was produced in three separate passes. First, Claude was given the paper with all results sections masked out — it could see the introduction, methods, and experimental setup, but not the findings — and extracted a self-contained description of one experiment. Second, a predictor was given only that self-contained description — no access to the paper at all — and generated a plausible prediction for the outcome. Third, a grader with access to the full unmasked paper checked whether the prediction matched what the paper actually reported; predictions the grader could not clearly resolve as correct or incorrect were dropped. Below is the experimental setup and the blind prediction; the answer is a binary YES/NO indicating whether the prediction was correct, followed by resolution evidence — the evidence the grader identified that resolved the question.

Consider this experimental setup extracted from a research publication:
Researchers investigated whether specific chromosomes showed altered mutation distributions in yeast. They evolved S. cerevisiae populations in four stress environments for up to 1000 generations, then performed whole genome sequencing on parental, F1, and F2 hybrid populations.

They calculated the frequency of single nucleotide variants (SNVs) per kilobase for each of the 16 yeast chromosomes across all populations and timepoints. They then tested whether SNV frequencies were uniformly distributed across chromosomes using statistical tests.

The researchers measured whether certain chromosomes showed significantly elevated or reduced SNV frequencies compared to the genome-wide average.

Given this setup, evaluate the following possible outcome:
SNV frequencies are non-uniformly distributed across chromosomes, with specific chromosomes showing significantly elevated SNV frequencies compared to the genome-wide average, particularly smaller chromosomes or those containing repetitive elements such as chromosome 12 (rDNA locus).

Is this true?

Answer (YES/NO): NO